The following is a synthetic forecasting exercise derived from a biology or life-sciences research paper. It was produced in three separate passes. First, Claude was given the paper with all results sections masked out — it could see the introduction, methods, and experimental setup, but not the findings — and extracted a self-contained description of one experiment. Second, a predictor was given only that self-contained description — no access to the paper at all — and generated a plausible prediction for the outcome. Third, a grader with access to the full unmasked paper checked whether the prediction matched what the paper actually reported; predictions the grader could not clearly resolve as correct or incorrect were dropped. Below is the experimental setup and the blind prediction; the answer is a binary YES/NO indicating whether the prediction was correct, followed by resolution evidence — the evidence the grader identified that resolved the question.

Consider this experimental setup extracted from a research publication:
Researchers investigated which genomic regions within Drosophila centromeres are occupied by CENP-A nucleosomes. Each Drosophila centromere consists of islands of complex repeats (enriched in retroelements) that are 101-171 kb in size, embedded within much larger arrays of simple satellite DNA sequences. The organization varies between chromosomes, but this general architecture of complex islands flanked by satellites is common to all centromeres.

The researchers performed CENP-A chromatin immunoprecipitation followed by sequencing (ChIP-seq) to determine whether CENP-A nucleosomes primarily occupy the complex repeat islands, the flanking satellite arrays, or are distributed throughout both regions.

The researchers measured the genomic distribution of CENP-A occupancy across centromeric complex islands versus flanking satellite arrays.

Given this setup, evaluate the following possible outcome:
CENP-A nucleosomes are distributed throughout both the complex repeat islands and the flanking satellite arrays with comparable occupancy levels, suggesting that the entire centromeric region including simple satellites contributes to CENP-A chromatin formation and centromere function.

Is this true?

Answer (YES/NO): NO